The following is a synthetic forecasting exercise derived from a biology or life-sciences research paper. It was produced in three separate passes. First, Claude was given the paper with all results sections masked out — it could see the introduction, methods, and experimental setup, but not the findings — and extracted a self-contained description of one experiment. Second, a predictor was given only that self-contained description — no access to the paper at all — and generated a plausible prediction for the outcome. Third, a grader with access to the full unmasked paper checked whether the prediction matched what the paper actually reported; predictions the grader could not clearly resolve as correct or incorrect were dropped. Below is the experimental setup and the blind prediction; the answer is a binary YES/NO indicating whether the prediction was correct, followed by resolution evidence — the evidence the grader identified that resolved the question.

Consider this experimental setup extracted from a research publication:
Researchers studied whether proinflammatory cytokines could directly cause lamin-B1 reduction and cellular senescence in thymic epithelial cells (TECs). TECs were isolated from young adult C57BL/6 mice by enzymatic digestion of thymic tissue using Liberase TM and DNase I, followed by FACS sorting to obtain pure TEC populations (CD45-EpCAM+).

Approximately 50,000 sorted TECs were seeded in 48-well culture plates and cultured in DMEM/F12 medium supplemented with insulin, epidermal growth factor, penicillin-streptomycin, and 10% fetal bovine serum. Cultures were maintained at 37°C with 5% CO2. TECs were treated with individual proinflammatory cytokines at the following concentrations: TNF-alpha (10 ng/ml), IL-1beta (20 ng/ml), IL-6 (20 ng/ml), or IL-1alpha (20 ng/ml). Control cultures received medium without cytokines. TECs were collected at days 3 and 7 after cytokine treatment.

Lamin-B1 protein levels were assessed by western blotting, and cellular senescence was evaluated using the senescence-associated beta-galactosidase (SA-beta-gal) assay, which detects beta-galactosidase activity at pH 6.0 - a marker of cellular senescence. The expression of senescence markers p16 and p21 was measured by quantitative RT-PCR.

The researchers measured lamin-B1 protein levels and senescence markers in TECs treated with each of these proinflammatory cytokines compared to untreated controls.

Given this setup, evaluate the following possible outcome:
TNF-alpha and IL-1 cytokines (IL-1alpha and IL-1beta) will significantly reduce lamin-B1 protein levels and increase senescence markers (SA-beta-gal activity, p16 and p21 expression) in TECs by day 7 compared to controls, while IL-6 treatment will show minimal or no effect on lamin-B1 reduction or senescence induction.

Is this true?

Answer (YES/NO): NO